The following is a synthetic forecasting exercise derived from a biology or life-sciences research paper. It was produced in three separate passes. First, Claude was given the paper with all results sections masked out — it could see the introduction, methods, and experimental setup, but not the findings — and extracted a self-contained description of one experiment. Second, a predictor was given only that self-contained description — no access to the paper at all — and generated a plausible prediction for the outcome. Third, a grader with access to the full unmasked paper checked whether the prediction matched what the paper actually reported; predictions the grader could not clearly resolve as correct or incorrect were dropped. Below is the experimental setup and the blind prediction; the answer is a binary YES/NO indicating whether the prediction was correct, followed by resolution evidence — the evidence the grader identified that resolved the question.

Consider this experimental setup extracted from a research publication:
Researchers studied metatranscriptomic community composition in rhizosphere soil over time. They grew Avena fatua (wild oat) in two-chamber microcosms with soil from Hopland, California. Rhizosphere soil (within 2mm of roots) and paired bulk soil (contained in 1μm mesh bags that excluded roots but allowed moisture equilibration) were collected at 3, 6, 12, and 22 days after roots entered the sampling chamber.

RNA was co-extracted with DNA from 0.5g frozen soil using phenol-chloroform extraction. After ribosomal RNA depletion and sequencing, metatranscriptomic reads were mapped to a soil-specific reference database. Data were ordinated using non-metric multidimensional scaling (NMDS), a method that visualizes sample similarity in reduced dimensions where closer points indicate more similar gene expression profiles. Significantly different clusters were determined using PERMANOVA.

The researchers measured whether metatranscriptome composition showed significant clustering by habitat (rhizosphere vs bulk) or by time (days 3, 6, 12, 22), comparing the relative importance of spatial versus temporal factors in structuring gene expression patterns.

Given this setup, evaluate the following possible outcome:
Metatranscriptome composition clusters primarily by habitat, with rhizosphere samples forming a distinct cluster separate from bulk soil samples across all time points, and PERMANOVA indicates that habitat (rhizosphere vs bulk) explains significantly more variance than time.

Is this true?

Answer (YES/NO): NO